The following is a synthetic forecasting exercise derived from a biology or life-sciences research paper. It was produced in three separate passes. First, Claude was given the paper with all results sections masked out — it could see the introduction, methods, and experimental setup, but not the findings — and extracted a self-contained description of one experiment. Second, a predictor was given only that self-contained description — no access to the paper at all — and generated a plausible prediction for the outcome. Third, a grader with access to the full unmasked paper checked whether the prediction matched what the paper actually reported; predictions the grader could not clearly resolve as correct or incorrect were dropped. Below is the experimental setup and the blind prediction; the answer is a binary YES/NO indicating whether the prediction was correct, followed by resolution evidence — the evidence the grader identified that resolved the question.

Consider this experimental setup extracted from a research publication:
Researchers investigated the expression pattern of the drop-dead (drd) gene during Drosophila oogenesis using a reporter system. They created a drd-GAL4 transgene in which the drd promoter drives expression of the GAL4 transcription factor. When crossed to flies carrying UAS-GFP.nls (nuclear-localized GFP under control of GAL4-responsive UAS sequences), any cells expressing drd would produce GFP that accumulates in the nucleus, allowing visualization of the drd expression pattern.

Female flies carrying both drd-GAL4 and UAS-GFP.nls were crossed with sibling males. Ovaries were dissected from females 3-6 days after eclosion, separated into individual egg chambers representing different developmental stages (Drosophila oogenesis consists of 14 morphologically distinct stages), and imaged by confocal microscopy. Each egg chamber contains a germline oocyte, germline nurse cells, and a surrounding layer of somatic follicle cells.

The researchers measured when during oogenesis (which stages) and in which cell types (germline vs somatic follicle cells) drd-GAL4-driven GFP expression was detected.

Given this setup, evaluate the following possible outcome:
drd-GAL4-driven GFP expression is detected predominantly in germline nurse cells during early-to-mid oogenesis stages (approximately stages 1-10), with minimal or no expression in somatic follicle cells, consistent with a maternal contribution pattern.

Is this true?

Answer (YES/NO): NO